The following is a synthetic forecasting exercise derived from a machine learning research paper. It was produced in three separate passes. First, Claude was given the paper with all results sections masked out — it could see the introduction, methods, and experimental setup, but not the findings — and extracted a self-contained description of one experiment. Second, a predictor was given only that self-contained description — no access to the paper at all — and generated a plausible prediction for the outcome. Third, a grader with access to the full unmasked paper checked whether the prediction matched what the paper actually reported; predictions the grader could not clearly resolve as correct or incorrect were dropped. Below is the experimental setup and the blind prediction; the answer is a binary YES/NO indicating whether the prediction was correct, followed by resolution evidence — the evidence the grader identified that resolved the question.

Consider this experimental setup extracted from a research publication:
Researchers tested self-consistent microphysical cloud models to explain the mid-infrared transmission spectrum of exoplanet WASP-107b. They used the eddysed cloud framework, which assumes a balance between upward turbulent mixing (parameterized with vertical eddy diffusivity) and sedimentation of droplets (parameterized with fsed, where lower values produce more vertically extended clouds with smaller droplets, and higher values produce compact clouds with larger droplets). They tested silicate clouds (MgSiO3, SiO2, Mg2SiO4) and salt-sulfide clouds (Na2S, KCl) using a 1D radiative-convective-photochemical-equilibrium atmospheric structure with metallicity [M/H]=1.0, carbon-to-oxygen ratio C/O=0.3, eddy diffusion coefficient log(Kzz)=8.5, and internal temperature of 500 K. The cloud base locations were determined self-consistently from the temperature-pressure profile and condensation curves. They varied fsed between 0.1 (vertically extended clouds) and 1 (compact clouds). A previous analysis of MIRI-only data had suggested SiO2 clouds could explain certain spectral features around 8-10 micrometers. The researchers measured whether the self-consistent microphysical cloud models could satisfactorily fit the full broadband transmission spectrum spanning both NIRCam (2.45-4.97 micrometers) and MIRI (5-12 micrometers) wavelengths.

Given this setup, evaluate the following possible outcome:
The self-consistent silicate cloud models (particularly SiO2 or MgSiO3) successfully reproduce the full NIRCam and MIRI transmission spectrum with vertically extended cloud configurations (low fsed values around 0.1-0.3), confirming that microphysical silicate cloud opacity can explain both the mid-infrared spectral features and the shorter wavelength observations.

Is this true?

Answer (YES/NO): NO